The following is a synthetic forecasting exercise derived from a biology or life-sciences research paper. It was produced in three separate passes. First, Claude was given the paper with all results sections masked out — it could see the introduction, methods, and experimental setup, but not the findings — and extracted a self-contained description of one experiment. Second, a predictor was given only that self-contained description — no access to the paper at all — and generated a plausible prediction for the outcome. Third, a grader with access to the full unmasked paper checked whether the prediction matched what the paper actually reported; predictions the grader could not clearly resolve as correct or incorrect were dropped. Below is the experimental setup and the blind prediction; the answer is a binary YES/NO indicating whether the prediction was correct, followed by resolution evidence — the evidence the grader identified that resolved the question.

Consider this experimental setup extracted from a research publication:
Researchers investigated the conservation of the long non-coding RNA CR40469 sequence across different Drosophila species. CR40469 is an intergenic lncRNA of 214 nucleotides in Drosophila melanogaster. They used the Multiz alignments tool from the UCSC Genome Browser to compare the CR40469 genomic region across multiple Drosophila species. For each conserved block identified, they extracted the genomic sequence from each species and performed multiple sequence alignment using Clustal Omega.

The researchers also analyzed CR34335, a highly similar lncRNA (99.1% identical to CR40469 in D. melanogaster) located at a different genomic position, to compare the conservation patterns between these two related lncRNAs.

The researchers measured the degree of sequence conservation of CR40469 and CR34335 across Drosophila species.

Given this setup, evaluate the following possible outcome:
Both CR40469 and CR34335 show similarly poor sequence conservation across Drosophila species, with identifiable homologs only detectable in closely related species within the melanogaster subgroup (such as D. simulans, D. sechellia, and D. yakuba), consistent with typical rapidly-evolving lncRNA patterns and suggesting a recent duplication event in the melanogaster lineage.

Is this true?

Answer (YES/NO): NO